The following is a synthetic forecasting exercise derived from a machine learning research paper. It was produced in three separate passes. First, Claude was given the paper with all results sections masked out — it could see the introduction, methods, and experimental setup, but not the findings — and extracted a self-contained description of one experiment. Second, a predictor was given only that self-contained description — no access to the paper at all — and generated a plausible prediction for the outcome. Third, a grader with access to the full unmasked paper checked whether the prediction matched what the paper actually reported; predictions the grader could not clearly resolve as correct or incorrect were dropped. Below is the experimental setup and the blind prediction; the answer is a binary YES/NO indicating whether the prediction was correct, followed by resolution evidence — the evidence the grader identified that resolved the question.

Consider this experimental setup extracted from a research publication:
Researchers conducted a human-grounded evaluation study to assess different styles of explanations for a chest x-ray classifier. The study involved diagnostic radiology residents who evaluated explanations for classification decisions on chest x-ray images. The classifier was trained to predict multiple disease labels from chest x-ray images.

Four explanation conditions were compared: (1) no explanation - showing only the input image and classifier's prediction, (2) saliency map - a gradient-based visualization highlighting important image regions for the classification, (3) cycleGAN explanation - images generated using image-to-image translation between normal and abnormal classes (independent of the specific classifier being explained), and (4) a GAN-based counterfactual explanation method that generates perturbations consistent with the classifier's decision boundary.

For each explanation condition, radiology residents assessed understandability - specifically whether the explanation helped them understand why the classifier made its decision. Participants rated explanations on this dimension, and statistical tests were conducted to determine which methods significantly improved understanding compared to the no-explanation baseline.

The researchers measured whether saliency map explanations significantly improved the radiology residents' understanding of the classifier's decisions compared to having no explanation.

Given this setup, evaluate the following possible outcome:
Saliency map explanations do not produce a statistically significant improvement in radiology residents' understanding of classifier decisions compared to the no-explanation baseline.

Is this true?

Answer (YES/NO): YES